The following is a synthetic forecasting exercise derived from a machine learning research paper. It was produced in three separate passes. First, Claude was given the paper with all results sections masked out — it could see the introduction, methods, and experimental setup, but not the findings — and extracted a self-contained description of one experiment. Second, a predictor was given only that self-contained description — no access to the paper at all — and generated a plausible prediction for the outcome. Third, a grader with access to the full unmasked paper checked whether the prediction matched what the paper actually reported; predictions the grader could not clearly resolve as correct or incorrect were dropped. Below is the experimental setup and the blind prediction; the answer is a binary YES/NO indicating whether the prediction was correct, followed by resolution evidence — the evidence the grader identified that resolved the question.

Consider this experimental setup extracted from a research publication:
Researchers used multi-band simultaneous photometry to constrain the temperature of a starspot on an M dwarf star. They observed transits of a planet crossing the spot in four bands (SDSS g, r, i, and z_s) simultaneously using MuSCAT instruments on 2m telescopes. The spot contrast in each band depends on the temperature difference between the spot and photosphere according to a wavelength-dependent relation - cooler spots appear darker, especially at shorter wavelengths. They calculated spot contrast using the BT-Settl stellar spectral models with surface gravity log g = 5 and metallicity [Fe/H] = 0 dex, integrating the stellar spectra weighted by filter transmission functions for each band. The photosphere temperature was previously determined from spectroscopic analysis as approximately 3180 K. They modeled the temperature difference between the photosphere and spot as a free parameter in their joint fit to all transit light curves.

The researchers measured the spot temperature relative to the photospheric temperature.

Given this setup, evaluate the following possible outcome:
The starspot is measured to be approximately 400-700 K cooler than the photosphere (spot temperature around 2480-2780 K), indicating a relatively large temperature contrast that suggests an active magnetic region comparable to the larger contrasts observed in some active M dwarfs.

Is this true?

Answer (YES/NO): NO